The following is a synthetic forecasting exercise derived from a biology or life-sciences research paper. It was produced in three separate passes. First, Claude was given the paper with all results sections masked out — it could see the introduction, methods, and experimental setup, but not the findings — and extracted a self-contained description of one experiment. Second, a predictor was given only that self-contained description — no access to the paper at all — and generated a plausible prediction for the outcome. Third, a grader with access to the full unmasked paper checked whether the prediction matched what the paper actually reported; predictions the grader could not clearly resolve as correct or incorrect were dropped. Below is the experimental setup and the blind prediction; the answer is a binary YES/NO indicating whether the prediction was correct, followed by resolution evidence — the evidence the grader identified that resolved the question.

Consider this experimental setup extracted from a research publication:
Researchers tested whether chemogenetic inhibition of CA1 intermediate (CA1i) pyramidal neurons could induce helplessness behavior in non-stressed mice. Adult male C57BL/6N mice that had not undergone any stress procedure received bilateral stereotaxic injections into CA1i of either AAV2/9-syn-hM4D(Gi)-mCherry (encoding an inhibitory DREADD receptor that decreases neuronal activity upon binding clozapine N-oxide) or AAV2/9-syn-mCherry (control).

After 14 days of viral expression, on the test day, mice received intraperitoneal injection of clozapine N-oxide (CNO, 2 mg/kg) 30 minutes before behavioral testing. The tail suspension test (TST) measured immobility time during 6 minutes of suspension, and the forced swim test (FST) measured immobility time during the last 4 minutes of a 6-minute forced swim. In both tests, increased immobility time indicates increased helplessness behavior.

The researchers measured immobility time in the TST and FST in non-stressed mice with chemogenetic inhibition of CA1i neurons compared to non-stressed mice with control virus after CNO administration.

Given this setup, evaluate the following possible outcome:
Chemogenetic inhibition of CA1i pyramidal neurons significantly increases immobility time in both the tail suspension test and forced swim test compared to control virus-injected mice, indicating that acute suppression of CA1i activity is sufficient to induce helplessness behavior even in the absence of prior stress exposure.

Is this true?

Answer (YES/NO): YES